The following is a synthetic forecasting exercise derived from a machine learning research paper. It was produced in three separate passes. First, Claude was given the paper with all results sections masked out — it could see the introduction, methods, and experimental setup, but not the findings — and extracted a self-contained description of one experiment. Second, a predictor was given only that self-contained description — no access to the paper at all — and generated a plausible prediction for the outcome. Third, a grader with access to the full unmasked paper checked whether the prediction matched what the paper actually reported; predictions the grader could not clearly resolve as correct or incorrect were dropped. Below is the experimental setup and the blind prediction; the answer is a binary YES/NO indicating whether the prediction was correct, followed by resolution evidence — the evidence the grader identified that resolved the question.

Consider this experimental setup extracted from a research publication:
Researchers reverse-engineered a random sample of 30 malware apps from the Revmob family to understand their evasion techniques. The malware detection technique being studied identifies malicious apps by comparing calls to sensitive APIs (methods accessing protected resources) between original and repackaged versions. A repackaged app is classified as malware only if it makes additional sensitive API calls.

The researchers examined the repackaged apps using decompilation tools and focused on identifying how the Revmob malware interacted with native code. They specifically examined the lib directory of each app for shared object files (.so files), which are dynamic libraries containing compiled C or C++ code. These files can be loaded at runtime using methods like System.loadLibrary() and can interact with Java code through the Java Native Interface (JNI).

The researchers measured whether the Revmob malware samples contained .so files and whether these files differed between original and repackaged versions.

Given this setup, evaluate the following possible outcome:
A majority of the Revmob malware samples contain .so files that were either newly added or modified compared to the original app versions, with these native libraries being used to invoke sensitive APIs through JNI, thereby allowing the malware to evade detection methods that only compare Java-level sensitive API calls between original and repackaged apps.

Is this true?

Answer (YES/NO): NO